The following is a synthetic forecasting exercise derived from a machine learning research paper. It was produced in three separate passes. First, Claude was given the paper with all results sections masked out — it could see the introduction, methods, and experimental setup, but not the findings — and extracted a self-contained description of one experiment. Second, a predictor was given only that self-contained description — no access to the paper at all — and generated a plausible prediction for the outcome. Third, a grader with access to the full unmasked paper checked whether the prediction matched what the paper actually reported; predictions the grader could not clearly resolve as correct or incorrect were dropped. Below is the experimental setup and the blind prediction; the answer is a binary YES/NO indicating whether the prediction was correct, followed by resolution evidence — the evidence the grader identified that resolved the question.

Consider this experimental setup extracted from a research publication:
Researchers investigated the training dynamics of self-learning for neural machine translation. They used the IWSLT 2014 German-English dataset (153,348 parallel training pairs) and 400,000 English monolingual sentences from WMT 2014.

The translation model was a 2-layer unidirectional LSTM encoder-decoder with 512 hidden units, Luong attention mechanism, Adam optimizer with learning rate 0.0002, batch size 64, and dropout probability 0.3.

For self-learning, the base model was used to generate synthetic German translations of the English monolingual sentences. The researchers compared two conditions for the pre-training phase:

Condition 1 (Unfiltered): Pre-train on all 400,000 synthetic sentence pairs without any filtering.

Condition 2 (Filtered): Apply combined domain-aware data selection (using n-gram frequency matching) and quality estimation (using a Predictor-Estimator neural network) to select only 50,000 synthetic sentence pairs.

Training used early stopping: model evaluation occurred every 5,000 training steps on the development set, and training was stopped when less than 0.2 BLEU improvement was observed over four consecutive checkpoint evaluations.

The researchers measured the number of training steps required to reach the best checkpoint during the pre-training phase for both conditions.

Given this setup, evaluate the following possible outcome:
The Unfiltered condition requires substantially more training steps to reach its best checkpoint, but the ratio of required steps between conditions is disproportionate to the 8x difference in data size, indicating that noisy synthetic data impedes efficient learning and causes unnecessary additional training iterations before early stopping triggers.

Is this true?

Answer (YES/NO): YES